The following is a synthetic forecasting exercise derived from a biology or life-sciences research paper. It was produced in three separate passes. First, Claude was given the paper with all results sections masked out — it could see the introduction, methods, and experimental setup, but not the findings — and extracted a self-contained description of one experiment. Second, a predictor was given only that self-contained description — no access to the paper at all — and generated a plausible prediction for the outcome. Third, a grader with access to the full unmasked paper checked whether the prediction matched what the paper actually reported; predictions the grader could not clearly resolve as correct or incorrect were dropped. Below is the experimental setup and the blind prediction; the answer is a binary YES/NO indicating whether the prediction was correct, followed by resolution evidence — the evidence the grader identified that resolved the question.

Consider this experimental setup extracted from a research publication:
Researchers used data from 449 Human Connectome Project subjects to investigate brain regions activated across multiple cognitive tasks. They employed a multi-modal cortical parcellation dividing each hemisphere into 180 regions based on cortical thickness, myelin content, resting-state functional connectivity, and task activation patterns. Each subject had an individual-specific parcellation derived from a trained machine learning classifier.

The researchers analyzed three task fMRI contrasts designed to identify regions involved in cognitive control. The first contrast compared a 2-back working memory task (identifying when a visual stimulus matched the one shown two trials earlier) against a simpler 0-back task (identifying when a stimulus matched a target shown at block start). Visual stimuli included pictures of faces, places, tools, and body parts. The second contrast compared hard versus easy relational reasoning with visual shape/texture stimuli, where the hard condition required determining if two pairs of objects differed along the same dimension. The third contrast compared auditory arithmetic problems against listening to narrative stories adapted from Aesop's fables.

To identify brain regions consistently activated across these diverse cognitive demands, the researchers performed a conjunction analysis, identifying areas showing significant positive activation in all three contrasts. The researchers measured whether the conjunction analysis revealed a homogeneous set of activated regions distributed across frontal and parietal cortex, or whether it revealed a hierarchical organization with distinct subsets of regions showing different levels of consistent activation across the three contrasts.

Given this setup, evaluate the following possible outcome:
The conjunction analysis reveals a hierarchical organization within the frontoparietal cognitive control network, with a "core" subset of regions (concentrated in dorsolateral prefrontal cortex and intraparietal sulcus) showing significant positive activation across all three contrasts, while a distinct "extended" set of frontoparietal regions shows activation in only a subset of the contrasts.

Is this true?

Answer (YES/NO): NO